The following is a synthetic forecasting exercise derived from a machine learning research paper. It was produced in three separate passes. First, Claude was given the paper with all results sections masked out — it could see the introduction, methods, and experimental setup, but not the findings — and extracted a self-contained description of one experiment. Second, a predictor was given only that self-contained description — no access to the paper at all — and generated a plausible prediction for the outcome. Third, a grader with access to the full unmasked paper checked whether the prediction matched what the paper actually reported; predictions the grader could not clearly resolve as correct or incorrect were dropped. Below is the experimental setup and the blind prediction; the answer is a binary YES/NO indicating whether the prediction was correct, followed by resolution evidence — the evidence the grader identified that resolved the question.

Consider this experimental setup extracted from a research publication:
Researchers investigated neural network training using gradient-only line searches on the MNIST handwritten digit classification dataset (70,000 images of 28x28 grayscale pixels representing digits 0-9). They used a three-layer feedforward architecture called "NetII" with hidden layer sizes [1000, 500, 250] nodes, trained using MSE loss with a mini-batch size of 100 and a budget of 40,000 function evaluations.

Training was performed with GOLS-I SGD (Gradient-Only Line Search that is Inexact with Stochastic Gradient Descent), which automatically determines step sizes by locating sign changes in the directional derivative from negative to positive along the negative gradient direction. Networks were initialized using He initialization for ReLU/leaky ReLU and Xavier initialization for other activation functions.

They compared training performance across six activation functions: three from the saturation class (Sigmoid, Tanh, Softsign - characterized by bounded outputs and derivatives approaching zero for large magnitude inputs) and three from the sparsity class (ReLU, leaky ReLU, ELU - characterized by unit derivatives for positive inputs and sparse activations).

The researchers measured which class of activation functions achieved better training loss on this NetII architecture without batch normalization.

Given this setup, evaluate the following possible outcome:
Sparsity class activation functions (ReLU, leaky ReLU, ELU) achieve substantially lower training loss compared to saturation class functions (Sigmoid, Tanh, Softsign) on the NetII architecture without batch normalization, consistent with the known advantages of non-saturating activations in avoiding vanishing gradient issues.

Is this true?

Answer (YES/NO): NO